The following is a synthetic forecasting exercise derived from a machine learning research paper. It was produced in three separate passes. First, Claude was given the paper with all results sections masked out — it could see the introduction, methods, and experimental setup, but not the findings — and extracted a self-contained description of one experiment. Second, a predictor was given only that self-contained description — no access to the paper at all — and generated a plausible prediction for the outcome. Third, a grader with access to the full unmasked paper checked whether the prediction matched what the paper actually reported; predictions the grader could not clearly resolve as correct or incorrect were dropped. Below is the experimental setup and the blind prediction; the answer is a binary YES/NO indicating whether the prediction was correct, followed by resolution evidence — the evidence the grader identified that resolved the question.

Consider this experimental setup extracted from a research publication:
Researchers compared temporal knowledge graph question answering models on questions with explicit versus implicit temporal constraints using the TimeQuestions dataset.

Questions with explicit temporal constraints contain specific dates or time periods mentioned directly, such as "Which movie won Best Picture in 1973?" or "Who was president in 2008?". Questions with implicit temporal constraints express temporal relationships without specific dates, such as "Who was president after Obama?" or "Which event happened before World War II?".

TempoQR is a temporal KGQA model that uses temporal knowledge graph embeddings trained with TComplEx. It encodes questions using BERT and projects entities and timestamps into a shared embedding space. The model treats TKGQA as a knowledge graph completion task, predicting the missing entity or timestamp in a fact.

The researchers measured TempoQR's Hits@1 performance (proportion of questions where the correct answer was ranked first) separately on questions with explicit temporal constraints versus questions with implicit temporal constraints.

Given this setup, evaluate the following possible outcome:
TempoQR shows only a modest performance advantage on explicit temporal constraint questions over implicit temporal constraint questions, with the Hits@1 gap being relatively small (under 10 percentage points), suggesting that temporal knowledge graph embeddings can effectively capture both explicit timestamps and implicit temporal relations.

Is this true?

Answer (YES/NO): YES